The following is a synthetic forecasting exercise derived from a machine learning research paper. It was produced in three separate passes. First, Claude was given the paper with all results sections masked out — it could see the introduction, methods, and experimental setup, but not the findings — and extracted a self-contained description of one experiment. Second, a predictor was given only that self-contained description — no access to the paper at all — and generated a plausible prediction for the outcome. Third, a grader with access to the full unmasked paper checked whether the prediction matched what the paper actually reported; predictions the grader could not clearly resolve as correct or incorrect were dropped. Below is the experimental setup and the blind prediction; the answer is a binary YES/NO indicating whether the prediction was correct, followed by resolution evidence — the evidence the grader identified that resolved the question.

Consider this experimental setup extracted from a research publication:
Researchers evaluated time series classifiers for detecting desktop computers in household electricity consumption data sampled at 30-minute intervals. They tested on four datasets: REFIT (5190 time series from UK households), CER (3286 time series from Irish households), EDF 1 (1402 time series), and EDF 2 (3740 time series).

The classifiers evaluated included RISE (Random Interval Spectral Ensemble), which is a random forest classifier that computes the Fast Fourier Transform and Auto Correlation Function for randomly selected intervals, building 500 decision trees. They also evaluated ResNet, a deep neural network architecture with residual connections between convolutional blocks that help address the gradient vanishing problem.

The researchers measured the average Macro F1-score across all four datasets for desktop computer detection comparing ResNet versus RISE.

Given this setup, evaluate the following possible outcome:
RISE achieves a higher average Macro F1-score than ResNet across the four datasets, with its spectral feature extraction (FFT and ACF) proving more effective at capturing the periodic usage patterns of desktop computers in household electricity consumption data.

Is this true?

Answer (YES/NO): NO